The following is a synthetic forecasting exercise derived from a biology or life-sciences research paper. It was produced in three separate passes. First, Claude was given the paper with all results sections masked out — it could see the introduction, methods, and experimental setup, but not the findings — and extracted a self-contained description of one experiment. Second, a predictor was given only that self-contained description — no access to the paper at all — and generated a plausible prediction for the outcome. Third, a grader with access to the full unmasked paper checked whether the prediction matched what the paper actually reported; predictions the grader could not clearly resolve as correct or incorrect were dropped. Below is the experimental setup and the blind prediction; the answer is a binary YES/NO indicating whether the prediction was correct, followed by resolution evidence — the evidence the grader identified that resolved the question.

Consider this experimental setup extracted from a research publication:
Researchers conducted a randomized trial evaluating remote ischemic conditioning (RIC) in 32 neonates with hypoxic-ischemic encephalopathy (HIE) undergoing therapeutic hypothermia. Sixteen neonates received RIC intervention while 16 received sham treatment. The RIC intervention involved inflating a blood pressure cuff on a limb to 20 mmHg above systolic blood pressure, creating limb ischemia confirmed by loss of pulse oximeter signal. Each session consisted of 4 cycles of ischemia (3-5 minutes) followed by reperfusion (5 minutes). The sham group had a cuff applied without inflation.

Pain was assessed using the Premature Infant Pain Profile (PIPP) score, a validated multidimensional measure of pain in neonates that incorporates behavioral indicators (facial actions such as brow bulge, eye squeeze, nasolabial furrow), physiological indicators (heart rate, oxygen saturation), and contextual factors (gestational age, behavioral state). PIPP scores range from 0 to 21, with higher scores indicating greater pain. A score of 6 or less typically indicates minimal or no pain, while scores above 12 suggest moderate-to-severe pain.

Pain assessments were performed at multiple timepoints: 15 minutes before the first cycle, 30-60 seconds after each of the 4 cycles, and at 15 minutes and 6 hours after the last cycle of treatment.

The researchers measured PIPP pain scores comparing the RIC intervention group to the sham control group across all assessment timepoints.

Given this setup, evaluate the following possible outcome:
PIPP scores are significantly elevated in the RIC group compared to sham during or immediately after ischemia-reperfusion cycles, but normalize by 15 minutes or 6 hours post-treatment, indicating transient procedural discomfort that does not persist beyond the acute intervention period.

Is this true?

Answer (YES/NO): NO